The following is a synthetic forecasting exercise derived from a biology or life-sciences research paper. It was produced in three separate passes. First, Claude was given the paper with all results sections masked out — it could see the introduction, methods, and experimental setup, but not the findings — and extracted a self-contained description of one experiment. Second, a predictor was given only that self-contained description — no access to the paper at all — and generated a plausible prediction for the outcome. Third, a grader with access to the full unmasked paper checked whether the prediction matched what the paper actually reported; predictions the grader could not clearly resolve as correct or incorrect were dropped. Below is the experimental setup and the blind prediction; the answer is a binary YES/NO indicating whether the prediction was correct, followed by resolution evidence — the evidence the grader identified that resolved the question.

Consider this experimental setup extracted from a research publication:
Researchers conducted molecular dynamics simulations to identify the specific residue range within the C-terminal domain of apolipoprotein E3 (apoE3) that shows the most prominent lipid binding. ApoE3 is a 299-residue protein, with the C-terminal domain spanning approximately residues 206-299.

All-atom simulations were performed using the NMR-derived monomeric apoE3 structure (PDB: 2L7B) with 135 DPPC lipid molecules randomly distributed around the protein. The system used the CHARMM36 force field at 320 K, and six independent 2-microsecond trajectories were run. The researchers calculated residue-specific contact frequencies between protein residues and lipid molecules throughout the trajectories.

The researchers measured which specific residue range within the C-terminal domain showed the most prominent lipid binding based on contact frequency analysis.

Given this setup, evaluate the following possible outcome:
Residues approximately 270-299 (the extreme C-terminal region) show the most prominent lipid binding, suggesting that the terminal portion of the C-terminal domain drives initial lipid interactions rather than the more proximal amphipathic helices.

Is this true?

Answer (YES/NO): NO